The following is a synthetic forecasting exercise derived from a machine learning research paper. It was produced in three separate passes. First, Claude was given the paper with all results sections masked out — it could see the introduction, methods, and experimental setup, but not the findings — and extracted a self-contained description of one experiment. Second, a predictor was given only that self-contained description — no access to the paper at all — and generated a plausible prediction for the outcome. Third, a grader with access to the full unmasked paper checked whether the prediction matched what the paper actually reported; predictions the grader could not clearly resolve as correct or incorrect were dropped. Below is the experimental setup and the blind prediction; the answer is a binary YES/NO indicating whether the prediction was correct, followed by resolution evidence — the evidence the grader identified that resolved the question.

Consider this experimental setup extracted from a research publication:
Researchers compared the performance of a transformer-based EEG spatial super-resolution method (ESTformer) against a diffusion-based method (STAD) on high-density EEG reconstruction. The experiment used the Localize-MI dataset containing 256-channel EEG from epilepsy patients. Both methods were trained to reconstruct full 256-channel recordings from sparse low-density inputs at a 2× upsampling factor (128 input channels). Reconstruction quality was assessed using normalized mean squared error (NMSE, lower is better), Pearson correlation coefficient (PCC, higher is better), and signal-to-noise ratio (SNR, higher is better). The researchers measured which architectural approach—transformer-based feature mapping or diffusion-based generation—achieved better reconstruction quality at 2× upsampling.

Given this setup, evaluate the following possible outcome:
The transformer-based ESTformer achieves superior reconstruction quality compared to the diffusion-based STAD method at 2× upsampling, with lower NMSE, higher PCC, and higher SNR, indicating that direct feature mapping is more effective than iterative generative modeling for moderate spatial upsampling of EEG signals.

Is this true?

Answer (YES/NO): NO